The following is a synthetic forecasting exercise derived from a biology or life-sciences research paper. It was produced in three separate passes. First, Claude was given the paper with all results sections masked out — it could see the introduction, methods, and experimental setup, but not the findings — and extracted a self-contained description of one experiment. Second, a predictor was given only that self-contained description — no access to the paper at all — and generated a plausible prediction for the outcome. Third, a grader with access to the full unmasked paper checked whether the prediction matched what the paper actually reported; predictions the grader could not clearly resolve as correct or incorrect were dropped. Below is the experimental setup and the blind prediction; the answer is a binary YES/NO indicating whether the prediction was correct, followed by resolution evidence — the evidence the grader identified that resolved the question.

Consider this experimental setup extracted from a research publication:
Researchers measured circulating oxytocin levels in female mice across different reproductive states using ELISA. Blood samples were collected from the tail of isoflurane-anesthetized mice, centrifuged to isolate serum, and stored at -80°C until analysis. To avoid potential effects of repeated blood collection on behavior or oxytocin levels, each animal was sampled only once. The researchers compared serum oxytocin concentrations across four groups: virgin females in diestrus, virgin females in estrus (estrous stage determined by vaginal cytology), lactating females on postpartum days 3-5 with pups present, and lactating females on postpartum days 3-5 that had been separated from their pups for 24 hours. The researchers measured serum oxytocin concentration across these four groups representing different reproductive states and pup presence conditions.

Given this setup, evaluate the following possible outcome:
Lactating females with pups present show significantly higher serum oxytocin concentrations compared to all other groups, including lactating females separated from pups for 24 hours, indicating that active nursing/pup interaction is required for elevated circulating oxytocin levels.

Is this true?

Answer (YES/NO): YES